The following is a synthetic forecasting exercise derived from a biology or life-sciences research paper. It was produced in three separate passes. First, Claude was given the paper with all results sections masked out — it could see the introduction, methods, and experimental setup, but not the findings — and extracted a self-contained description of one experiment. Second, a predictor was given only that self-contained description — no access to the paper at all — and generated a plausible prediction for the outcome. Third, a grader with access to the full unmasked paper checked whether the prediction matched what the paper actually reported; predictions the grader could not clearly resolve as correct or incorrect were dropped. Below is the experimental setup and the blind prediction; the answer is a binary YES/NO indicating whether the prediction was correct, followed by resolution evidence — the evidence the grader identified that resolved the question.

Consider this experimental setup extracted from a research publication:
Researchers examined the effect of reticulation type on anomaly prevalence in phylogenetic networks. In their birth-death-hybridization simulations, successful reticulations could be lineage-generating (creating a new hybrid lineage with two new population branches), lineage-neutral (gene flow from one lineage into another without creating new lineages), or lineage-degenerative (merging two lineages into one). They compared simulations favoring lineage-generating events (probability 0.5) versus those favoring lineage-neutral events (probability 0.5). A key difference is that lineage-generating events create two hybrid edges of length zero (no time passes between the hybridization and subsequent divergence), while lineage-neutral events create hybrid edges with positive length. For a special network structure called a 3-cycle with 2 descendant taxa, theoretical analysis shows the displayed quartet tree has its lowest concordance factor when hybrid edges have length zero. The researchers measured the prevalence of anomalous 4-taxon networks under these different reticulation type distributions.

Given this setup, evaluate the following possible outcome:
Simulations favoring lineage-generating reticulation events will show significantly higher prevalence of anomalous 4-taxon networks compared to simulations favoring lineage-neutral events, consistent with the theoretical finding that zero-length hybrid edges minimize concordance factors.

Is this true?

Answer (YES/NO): YES